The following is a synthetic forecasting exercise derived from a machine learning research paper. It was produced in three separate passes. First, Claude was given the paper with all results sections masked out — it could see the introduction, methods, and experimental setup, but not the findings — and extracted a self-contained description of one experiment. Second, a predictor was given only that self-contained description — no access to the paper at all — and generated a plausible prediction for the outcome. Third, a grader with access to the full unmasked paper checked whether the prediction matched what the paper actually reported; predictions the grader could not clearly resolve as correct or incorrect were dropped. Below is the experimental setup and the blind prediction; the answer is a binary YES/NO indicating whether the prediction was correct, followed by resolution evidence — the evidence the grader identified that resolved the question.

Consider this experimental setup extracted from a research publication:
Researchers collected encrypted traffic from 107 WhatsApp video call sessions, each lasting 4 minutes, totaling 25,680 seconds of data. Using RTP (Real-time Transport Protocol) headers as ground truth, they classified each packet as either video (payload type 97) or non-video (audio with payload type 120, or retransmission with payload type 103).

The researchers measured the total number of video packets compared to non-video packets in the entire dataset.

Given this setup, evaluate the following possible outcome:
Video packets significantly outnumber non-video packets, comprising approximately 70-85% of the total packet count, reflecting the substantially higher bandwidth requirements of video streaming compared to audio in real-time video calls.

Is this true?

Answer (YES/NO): NO